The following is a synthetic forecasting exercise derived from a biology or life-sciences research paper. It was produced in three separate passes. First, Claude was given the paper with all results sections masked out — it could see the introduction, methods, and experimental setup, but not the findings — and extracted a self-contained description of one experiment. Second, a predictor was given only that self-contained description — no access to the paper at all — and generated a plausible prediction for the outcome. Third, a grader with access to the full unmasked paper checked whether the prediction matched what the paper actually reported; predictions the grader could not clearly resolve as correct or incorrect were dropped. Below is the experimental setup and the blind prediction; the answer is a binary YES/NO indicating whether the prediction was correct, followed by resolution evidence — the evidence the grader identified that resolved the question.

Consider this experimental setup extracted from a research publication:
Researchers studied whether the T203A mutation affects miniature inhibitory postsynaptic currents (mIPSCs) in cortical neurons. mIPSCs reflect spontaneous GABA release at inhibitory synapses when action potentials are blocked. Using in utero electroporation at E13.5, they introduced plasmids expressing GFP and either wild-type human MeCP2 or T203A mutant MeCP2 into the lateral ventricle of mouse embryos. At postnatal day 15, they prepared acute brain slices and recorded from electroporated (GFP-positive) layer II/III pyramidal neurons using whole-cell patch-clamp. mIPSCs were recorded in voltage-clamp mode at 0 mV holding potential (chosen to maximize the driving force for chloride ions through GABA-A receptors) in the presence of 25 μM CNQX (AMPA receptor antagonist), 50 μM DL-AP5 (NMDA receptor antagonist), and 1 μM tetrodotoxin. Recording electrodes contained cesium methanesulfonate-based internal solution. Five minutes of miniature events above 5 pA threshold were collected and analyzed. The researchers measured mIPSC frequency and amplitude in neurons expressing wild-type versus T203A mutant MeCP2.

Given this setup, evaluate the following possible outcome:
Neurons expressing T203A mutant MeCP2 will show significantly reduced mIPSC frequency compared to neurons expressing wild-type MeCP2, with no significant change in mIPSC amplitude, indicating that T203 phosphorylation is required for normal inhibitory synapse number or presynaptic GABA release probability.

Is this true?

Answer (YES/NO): NO